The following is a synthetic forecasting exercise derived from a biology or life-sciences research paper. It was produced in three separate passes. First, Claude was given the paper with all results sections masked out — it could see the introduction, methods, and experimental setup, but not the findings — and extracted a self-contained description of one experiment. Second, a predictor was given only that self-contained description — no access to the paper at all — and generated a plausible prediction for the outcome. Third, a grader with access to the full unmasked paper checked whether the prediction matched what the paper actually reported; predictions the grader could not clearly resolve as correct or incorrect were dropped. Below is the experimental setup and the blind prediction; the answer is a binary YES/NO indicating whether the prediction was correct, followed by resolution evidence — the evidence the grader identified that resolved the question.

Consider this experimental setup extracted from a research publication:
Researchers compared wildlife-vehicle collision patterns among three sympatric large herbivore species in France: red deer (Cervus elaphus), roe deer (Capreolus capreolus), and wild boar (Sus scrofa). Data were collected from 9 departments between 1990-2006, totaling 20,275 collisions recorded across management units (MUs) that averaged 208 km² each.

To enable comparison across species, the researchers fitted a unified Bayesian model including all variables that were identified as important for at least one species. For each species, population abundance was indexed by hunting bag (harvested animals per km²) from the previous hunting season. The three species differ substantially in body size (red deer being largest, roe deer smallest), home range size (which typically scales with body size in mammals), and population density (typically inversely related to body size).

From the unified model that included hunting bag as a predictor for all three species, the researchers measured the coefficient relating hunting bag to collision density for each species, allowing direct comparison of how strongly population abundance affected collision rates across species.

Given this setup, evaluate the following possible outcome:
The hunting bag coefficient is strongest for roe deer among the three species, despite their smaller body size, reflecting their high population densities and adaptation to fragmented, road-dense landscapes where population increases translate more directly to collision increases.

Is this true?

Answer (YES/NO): NO